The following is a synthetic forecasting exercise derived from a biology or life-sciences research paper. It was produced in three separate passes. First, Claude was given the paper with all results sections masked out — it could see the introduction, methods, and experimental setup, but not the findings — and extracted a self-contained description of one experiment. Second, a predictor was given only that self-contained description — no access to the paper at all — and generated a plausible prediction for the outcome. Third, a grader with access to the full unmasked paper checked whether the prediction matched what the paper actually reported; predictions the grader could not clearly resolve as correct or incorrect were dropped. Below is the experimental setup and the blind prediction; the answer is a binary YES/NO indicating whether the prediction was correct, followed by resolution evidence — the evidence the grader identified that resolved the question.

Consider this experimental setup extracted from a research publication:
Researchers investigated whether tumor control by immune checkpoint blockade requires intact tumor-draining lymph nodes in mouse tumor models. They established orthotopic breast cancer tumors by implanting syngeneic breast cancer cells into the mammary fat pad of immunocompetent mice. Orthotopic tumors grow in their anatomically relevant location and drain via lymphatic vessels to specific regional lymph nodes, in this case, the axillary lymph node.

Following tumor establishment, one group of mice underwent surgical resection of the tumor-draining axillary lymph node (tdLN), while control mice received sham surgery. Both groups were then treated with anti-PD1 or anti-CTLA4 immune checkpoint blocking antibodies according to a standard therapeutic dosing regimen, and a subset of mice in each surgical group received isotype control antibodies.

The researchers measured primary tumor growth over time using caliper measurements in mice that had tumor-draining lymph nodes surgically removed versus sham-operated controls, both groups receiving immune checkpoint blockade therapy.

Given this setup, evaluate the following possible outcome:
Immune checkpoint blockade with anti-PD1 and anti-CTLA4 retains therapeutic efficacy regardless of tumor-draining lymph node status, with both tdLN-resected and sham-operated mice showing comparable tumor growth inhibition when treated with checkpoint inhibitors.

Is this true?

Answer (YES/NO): YES